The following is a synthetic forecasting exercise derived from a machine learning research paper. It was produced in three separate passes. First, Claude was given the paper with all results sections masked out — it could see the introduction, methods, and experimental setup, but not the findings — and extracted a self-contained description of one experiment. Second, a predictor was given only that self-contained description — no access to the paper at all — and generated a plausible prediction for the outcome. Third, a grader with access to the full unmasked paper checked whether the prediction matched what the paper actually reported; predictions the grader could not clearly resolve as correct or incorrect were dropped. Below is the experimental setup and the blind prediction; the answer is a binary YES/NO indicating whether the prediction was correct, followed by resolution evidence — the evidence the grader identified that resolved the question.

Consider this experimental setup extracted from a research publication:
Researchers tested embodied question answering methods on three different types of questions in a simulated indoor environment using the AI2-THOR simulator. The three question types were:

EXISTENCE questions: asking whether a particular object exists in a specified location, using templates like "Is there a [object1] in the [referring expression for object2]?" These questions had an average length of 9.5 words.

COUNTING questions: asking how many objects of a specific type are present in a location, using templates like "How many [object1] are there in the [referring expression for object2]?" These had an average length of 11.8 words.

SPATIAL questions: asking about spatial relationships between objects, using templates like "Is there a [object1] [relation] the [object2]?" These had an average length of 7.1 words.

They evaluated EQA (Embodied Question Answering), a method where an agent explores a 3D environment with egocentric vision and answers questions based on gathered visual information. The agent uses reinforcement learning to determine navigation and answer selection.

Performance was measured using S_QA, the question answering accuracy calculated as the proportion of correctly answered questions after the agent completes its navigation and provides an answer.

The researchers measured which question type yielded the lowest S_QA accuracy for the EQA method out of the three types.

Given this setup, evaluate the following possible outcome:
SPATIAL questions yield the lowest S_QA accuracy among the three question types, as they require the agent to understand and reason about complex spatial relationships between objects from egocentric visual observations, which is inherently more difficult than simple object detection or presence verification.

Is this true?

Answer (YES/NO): YES